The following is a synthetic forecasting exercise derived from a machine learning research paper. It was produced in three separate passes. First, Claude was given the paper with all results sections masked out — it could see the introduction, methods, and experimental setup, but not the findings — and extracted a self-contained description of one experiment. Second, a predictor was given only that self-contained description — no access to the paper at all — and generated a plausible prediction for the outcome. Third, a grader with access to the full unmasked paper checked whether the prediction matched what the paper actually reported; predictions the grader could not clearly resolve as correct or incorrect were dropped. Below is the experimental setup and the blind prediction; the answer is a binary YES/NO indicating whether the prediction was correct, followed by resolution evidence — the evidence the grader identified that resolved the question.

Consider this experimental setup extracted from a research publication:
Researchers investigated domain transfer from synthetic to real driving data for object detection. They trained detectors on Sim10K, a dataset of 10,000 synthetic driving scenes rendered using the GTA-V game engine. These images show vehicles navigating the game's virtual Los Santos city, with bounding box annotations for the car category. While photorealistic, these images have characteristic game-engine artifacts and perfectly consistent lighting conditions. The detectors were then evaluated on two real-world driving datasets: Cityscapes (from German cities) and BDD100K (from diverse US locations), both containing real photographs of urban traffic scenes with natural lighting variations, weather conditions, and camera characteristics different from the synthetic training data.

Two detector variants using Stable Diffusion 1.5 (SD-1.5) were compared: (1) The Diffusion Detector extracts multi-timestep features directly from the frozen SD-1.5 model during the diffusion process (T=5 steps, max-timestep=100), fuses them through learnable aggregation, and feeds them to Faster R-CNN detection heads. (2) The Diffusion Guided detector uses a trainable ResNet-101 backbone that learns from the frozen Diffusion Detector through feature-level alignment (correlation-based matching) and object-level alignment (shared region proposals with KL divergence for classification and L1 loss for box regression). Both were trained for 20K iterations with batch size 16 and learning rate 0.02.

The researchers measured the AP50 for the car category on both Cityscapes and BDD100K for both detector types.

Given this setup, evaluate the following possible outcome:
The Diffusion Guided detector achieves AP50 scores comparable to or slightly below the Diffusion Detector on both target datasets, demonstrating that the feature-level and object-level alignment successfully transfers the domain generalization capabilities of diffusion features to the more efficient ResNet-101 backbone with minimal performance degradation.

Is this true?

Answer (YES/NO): NO